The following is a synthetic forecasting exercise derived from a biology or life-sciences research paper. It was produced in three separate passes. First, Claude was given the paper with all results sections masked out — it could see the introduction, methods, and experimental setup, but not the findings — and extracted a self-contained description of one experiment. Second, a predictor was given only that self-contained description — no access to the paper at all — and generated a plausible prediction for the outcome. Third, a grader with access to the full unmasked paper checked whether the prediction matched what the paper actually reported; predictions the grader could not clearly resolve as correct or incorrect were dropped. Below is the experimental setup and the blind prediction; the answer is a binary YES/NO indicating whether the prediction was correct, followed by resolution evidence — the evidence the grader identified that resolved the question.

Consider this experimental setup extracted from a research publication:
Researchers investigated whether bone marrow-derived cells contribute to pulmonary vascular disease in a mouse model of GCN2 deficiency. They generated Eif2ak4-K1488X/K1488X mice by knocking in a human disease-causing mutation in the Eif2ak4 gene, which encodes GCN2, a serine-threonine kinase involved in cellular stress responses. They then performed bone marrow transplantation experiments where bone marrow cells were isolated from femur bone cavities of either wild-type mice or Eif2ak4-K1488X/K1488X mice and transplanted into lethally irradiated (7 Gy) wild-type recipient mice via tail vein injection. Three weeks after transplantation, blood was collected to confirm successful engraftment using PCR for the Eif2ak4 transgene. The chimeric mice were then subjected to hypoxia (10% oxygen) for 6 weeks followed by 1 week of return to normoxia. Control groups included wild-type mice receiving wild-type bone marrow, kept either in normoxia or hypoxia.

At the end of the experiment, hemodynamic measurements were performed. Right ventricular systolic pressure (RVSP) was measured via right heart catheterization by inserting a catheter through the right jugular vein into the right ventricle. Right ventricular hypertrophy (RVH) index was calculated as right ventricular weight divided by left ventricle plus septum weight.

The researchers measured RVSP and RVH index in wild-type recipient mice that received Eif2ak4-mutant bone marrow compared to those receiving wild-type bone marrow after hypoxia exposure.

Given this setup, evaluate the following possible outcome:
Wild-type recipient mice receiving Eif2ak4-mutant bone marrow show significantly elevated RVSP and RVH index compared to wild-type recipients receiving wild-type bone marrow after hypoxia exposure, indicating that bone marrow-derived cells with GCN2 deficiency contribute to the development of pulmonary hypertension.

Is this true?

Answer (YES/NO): YES